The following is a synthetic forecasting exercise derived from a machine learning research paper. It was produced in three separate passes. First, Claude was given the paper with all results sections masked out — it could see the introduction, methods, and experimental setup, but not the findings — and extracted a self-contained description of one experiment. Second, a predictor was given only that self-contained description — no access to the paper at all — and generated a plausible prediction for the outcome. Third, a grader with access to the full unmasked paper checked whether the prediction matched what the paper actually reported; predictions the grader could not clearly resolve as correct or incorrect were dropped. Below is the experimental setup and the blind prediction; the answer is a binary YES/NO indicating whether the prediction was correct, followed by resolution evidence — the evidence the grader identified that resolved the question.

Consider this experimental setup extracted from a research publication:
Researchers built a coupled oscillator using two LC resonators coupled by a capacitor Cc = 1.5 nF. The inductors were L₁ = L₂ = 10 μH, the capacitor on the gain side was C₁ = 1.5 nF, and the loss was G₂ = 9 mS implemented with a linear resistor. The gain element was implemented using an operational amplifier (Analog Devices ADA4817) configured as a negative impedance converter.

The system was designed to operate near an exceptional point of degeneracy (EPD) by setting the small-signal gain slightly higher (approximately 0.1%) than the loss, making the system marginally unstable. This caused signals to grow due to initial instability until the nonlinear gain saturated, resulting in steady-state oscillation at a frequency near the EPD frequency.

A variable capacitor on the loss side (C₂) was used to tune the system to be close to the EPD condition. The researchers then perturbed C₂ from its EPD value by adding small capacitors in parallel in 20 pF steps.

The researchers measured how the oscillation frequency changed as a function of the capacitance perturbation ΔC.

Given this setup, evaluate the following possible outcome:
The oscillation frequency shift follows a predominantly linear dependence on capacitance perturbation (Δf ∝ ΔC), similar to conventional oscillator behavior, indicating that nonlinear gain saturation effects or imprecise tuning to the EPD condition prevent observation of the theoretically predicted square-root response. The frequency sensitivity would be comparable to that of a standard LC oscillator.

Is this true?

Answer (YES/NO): NO